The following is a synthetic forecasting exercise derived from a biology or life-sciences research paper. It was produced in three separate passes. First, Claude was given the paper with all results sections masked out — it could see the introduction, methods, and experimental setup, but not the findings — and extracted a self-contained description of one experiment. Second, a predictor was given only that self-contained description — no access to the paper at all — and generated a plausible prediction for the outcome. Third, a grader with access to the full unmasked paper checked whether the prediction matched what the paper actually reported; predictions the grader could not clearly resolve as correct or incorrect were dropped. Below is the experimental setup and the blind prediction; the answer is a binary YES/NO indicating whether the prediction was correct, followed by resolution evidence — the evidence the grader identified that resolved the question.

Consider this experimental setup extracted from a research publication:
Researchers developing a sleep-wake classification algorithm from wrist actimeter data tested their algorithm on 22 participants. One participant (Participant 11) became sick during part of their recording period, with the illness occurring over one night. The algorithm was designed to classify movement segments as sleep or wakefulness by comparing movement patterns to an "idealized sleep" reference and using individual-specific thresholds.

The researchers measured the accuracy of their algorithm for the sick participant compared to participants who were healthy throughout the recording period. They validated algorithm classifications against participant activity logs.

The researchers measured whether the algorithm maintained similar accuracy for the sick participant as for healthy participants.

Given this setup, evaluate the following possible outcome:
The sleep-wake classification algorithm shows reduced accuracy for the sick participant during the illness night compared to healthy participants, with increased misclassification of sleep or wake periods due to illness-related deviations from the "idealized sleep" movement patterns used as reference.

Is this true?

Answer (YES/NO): YES